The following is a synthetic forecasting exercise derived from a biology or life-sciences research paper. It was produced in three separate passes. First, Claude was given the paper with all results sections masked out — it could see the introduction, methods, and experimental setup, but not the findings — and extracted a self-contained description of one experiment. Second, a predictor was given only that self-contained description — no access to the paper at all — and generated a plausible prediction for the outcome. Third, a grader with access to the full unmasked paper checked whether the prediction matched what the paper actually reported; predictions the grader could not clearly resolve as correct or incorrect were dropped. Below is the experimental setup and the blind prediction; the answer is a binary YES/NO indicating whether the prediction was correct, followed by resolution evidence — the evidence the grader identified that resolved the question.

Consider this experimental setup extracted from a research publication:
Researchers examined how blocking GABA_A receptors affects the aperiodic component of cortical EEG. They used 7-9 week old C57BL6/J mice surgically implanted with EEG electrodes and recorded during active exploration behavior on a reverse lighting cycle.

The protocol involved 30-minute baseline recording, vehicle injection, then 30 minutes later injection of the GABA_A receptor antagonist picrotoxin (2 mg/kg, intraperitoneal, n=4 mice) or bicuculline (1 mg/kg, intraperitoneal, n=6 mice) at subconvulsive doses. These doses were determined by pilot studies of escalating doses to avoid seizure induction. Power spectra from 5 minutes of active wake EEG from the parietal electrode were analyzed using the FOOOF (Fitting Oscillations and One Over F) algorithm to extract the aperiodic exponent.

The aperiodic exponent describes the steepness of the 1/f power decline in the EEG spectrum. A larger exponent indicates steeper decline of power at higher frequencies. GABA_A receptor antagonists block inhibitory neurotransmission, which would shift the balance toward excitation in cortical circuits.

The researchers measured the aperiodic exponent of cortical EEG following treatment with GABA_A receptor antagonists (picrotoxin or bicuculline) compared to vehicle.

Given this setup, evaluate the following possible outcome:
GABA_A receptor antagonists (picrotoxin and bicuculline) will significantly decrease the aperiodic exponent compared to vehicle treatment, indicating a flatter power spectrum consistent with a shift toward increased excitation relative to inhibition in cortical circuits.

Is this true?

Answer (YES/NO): NO